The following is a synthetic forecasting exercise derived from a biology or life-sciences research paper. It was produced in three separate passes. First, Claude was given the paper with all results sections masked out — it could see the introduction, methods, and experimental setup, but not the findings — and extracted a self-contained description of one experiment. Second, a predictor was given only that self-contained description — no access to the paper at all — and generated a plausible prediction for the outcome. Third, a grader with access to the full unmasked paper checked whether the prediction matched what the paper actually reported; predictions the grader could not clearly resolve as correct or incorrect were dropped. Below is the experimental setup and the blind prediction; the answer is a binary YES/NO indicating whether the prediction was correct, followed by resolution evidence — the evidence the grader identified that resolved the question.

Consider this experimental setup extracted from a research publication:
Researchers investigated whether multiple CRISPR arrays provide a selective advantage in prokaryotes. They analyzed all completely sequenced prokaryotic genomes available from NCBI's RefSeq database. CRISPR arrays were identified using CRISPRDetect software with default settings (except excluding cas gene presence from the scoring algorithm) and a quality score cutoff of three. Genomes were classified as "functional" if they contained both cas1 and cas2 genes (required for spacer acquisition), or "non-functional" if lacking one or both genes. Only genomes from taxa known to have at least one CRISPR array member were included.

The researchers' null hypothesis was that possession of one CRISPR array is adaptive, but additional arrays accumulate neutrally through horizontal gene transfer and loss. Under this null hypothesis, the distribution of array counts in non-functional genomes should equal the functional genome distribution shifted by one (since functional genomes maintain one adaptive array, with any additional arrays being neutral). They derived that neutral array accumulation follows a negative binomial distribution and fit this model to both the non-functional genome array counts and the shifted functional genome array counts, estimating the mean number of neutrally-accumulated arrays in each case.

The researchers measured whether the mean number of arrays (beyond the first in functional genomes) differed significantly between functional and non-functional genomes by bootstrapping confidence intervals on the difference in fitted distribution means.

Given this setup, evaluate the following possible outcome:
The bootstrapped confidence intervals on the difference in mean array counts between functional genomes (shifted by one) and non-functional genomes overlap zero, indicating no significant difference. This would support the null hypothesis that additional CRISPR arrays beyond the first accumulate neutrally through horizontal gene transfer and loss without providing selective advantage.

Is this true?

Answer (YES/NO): NO